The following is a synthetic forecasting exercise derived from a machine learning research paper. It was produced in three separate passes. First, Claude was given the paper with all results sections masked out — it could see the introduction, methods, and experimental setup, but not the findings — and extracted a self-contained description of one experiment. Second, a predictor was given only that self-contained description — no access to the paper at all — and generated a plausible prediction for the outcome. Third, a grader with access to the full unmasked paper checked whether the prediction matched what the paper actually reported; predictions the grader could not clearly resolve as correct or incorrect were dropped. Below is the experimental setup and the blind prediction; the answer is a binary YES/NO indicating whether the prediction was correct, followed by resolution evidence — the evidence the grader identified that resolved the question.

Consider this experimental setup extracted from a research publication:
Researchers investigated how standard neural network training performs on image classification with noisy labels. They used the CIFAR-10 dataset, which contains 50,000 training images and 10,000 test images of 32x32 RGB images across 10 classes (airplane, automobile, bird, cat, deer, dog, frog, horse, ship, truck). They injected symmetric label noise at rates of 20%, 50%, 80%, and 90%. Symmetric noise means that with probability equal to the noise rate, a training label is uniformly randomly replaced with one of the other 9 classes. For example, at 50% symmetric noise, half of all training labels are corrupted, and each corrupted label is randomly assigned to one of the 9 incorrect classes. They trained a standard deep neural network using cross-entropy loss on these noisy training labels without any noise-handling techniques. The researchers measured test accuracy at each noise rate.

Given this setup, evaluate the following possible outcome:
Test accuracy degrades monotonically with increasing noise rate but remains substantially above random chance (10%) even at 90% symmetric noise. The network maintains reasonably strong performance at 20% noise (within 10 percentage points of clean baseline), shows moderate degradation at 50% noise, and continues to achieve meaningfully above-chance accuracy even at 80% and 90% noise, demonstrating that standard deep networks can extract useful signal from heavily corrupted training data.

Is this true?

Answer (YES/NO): NO